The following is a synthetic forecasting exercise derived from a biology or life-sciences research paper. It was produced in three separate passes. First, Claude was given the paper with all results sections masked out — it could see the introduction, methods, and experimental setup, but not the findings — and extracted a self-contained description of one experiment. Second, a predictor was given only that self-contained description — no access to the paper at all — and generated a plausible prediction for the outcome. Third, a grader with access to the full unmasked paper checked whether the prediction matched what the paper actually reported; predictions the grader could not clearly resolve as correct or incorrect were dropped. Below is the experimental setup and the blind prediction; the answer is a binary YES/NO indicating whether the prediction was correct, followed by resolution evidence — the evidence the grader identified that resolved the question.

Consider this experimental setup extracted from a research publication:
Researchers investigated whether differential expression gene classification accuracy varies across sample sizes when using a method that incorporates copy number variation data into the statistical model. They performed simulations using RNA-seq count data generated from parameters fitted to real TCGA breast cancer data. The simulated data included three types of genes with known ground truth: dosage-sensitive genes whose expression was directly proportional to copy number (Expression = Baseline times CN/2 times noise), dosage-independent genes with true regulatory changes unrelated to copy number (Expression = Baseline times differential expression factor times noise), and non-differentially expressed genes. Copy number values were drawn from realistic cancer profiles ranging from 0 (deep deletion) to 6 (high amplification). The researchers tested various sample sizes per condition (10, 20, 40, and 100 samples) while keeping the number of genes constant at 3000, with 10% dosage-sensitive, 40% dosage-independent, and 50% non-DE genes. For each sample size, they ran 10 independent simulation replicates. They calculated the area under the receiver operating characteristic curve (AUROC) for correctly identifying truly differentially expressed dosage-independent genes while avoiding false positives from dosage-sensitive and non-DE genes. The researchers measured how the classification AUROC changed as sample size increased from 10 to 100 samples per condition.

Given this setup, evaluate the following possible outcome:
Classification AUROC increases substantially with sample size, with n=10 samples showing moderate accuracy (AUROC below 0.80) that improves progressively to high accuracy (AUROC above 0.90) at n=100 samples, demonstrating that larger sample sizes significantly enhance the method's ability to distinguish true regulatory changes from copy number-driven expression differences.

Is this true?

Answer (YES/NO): NO